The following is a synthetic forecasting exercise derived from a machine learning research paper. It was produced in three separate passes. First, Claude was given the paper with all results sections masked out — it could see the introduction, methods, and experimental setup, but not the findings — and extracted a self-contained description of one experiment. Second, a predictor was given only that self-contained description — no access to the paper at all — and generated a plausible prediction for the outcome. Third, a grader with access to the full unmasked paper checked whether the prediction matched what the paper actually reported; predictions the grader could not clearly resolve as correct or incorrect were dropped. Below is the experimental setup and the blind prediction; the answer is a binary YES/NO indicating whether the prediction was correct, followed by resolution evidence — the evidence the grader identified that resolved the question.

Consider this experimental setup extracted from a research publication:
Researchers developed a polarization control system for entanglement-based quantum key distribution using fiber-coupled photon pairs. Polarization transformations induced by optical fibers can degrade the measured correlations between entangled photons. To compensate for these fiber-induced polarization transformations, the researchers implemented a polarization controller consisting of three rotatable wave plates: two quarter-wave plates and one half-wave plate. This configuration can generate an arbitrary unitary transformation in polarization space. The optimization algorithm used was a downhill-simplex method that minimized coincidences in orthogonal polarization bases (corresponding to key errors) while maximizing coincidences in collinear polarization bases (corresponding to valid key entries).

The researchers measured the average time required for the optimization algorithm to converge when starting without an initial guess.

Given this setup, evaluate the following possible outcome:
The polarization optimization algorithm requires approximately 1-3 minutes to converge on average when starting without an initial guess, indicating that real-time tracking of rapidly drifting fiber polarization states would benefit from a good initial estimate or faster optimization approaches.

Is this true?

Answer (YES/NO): NO